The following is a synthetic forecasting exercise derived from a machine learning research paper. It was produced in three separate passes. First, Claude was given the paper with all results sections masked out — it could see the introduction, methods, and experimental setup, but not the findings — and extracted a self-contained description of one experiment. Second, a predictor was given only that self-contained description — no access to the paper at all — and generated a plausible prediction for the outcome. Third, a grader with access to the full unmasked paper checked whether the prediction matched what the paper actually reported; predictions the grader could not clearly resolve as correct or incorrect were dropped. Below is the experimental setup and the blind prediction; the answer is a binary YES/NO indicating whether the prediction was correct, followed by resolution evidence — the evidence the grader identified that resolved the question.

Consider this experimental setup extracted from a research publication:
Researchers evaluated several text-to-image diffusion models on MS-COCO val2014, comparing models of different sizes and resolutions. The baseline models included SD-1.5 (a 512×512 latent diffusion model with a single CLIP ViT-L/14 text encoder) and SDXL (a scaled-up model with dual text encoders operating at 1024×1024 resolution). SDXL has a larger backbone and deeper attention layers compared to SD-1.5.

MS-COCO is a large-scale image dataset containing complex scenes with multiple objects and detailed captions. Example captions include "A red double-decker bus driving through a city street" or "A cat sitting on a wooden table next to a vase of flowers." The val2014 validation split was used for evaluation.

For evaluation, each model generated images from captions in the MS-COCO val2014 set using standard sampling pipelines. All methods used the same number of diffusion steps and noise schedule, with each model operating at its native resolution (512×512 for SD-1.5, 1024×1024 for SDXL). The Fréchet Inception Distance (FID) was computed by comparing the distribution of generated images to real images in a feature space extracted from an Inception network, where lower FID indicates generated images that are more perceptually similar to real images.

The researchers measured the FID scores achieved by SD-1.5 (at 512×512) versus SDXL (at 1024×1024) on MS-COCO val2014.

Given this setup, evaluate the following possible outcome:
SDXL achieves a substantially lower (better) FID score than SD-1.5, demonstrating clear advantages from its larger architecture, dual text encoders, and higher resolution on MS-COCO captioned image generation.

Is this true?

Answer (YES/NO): NO